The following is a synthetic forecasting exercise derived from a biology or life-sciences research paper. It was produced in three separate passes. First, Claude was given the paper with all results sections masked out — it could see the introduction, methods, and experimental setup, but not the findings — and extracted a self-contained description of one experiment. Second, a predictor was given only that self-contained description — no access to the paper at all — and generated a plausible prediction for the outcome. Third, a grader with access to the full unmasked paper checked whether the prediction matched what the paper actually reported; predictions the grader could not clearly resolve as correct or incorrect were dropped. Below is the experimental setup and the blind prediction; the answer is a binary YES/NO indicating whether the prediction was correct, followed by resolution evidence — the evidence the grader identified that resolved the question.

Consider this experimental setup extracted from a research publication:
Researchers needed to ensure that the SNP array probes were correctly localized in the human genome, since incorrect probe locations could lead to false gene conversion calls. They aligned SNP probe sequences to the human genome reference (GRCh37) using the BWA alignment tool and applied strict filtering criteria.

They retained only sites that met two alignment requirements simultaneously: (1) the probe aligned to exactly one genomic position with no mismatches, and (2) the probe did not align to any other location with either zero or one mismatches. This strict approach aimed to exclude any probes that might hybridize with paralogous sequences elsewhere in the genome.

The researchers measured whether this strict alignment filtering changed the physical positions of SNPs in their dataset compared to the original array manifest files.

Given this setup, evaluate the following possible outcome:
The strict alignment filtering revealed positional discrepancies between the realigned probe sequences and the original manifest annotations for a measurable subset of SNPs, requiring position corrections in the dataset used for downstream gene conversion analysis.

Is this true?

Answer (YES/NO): YES